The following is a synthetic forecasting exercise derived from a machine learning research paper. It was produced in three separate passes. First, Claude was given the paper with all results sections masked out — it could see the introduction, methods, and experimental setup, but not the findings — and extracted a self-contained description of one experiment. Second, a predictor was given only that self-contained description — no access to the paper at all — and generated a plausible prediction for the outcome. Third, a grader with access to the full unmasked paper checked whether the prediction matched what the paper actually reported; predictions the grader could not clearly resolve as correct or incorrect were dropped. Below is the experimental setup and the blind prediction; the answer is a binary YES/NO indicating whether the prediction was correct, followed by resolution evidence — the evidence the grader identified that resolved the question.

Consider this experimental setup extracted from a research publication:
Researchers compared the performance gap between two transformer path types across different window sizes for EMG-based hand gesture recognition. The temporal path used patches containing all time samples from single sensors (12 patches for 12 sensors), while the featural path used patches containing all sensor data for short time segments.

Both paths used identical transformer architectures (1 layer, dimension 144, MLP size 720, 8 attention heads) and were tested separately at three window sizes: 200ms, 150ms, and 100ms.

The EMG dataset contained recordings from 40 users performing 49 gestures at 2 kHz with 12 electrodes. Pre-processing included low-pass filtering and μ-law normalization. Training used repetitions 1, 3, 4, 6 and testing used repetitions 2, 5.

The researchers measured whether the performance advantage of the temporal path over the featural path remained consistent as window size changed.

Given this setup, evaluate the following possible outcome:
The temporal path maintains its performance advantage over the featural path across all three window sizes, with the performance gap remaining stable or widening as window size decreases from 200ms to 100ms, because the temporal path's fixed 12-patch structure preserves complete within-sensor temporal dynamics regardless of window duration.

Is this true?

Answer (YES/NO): NO